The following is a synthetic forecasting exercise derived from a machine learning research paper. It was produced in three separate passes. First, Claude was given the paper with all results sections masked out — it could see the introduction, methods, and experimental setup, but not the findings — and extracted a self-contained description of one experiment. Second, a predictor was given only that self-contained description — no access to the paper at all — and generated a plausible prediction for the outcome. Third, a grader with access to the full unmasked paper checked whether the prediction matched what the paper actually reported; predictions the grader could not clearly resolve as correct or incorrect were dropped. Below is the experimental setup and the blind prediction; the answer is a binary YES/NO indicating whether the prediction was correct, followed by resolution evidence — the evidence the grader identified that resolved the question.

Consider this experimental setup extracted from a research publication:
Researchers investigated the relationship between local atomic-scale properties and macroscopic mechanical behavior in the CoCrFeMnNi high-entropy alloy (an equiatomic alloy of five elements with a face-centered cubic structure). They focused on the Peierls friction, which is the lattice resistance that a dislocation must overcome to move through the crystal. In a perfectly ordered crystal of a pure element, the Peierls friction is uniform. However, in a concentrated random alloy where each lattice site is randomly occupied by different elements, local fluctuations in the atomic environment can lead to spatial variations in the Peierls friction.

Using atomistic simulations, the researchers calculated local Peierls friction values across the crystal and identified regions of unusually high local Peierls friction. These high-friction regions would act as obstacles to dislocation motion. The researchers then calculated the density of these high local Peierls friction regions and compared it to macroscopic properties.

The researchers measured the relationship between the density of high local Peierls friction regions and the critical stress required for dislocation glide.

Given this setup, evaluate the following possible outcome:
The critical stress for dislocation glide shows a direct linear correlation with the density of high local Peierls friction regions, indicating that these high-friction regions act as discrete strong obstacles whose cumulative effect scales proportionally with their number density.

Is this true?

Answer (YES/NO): YES